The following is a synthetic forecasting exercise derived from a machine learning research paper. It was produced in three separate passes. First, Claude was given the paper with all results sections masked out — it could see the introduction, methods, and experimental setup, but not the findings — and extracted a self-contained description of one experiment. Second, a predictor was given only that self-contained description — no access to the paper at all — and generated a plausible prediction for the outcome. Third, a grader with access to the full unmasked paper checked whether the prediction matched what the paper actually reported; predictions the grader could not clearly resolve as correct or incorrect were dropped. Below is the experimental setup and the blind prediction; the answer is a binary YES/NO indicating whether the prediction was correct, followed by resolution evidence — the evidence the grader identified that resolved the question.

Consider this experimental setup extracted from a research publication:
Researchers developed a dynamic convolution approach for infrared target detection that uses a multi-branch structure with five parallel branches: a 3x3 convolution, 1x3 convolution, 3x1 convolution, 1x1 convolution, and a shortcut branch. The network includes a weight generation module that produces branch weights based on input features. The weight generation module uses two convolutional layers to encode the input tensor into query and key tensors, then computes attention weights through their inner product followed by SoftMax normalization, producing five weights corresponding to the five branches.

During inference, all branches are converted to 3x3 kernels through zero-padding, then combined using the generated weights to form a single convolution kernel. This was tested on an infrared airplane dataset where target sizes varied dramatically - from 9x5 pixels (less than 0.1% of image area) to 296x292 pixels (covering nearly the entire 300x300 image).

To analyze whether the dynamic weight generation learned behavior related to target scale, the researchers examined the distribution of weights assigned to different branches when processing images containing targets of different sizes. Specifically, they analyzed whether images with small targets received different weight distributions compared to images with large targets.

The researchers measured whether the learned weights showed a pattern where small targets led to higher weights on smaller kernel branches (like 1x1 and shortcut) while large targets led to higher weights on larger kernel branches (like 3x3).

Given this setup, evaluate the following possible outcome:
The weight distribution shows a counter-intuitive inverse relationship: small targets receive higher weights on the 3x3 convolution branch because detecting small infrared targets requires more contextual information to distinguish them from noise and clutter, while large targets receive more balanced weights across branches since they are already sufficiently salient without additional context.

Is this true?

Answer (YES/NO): NO